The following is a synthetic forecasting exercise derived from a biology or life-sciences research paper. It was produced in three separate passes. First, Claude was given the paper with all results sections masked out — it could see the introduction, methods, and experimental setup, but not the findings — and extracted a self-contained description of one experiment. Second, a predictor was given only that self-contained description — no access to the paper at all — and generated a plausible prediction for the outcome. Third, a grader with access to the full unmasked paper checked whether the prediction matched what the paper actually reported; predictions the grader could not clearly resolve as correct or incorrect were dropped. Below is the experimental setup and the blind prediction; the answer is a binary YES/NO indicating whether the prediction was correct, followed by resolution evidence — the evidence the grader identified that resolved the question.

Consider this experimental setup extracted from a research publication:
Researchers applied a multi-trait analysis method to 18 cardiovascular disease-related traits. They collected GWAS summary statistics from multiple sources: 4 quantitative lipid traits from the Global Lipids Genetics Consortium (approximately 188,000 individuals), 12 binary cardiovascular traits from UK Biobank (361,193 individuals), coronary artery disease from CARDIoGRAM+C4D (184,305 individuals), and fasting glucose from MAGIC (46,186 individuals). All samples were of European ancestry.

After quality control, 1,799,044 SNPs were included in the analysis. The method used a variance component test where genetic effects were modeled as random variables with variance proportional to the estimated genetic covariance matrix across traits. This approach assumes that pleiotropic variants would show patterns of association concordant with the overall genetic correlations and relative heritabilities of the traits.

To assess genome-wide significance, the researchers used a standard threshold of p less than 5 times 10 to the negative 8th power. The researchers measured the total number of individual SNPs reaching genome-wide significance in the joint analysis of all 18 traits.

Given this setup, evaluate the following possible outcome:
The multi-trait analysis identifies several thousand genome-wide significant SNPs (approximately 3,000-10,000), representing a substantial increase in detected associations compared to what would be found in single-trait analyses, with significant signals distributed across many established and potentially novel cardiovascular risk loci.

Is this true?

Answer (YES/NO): YES